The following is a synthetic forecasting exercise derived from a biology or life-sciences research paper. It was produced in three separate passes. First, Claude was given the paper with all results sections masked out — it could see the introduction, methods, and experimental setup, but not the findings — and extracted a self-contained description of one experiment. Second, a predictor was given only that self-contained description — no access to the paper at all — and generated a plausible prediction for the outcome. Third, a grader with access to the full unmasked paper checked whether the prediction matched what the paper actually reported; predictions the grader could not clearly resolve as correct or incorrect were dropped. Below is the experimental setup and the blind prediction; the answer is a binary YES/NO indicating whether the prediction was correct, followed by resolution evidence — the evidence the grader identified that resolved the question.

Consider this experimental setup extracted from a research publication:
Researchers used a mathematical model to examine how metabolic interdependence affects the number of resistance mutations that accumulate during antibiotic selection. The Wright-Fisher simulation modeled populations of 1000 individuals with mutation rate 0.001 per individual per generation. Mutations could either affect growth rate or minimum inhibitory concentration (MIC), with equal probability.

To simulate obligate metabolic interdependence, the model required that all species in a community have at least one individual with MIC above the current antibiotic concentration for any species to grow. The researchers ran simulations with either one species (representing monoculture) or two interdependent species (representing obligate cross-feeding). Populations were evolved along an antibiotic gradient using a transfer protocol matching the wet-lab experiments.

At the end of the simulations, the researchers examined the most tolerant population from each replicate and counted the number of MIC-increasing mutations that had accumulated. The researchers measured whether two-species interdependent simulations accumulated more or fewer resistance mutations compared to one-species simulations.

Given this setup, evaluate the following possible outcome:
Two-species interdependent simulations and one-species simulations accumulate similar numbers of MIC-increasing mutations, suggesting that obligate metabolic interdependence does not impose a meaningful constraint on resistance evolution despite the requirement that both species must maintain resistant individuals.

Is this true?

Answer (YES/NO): NO